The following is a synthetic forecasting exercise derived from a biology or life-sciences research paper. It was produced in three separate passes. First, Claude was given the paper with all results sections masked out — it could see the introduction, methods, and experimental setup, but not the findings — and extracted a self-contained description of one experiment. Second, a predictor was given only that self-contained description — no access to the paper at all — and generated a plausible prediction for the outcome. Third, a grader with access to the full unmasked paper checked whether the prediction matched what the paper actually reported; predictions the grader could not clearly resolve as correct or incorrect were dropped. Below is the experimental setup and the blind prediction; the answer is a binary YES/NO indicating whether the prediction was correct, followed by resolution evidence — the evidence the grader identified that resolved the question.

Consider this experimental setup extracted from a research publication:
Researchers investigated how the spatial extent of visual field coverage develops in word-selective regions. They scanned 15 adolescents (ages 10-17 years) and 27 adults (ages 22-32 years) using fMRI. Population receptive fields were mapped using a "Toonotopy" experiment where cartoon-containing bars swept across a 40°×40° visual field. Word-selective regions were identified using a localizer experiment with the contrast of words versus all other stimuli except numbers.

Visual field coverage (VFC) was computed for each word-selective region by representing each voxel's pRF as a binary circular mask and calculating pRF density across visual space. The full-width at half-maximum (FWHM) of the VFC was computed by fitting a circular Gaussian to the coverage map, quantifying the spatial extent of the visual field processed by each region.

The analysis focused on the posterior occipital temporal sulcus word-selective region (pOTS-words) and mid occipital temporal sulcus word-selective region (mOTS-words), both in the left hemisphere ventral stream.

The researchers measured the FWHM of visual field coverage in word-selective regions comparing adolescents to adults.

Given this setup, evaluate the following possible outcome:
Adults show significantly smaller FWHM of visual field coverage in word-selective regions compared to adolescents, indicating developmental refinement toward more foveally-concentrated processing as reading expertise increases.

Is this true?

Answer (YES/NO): NO